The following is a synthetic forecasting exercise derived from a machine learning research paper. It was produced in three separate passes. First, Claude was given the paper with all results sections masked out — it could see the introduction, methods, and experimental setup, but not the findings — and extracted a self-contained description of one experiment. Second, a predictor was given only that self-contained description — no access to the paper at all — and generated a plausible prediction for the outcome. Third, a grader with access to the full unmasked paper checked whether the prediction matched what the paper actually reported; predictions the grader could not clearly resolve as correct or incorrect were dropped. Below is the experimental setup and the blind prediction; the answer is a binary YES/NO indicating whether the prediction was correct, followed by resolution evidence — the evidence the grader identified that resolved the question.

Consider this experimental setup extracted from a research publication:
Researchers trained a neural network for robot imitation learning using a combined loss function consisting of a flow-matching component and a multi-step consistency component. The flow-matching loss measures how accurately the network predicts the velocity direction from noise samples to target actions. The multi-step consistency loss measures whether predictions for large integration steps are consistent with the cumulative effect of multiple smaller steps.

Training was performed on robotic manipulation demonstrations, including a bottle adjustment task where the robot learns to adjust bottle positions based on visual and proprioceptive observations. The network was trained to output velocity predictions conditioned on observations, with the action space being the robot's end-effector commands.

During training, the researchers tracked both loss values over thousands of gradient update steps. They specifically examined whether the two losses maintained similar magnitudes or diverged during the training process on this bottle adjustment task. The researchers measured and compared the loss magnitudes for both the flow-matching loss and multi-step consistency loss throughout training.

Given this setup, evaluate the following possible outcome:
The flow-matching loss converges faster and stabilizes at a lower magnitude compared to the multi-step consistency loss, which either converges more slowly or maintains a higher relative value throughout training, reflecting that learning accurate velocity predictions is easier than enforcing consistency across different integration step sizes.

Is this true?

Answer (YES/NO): NO